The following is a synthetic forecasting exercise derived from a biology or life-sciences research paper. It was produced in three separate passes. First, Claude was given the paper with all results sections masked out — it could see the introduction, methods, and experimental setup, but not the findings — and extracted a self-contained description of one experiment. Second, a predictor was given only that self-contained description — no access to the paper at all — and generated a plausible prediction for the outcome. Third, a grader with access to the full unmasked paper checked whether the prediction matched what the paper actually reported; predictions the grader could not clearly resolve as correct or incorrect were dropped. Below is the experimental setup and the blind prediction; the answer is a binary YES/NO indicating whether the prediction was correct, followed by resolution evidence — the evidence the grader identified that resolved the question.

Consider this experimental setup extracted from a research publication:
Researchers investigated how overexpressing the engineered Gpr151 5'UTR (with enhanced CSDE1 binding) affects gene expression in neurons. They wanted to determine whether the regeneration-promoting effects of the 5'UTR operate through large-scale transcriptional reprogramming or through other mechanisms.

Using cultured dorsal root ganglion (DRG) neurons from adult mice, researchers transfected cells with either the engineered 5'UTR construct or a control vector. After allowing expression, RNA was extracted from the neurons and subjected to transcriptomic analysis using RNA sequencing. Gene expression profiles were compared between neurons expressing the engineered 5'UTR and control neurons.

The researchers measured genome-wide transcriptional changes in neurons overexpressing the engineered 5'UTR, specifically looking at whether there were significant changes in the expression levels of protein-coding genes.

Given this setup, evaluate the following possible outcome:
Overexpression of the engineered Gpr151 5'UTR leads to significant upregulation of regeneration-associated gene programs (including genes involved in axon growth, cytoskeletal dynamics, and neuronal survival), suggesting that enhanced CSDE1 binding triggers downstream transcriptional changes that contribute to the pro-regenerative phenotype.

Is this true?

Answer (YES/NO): NO